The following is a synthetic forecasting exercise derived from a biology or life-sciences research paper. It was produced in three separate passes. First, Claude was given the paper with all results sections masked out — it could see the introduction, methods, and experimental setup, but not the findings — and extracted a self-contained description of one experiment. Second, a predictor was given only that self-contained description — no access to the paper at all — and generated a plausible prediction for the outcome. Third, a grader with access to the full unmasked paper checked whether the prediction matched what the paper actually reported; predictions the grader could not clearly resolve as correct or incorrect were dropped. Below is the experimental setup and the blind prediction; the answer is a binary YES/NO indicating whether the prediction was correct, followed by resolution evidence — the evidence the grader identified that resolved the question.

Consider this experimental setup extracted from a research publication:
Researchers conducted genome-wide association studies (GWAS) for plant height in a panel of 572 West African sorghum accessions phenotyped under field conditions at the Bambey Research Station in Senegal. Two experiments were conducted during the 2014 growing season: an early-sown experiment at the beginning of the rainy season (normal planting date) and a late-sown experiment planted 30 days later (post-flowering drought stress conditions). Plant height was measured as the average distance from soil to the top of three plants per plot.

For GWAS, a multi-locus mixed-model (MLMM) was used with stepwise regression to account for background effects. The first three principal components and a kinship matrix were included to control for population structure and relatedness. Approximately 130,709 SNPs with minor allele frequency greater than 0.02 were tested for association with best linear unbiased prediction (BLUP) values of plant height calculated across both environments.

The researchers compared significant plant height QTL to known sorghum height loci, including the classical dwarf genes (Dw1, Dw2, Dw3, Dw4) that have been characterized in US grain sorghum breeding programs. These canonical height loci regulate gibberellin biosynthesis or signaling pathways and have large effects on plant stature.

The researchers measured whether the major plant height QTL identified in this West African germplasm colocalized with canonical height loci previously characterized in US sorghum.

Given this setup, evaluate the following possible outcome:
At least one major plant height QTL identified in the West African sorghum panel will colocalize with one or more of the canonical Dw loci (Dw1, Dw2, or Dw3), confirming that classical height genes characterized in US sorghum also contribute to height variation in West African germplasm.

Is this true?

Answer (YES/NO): YES